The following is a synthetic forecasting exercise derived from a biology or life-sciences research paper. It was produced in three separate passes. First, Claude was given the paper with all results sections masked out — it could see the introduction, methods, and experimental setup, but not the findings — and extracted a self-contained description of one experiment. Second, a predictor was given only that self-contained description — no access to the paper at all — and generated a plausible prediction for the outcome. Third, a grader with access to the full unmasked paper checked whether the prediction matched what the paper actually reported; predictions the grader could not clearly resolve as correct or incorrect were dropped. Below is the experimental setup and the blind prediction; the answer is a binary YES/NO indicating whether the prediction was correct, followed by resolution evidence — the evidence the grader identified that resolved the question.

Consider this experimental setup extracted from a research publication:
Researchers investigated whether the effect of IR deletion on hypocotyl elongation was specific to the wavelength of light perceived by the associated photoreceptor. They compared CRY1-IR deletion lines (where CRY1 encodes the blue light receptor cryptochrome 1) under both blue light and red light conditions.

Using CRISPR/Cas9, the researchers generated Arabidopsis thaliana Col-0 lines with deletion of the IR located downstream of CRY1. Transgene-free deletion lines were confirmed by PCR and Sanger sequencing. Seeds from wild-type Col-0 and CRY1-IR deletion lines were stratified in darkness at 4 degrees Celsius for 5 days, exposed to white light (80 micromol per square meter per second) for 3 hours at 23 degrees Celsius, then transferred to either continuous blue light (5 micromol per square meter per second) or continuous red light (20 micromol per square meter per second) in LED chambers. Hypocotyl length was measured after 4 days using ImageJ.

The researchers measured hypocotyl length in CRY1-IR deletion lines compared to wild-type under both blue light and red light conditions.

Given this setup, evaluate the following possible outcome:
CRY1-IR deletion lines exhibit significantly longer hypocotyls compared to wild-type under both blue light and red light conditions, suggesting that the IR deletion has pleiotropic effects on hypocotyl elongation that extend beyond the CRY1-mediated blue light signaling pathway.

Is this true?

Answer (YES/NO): NO